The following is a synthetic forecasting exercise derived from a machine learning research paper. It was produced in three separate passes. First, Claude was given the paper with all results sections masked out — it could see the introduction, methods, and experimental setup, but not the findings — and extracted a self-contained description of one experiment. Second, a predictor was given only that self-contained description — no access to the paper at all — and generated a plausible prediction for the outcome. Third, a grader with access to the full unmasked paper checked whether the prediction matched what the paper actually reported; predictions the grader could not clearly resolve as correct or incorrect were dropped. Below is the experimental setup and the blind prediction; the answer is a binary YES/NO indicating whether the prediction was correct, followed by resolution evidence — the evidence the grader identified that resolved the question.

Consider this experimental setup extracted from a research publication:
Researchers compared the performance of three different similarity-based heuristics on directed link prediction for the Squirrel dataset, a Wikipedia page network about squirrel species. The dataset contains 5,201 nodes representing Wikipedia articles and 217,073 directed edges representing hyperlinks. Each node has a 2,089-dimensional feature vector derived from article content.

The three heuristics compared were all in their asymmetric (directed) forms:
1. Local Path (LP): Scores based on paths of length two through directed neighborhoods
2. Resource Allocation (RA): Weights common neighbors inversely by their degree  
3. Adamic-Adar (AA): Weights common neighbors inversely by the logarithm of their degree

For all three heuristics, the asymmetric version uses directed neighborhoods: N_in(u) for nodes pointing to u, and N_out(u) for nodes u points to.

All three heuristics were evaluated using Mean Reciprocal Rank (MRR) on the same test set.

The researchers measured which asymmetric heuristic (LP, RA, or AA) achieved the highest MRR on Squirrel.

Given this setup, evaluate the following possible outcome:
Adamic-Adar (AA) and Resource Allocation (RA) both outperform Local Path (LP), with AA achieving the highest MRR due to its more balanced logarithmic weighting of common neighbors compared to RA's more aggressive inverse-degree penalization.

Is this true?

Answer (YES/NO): NO